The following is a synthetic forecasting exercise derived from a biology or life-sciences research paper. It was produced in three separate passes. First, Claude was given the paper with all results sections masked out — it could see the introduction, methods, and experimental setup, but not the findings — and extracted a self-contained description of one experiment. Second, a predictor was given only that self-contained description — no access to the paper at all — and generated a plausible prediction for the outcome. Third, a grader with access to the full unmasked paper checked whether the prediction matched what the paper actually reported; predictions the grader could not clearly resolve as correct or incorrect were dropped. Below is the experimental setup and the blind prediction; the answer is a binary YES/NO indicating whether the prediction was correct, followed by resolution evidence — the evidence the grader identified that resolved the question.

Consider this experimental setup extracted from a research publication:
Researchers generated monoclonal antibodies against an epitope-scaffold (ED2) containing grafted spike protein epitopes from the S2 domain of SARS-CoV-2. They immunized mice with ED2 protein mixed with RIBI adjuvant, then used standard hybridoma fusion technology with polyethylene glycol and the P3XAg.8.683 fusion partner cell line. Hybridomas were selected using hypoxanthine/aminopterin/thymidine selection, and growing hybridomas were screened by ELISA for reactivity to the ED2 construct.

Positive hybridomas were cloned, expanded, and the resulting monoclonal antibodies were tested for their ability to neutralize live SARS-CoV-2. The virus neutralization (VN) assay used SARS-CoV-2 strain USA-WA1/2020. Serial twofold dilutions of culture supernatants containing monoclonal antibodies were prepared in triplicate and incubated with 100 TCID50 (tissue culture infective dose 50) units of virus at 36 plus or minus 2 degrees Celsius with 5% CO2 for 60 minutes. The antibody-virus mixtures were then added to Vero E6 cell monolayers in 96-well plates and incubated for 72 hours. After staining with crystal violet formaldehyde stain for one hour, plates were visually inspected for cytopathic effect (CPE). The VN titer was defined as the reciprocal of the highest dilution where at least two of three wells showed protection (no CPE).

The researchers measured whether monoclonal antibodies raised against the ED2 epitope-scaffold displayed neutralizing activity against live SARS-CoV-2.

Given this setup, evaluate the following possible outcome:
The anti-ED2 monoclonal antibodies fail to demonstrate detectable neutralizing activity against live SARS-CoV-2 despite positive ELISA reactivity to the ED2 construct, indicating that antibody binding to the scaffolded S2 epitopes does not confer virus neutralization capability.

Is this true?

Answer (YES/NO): YES